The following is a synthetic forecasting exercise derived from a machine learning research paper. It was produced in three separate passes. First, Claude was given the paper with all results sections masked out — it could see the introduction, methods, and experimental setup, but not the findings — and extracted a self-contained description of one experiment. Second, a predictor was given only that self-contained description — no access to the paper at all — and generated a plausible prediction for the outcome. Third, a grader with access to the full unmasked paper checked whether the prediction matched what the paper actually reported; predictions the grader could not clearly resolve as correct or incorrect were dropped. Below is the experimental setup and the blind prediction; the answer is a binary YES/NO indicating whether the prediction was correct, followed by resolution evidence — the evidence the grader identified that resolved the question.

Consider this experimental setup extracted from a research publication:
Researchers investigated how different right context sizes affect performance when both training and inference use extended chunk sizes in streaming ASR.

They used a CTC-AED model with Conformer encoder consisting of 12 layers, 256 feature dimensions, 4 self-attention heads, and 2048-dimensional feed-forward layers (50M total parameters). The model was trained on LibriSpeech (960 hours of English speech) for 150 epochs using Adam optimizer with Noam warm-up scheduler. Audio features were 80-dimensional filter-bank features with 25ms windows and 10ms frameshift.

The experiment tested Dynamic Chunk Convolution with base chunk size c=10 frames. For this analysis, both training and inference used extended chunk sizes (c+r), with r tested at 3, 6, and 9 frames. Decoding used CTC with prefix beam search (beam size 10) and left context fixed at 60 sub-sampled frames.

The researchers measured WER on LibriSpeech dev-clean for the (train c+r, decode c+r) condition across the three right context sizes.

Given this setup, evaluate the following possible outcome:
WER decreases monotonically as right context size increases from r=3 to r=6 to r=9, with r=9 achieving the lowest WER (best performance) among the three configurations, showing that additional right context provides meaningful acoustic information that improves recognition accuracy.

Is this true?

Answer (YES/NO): YES